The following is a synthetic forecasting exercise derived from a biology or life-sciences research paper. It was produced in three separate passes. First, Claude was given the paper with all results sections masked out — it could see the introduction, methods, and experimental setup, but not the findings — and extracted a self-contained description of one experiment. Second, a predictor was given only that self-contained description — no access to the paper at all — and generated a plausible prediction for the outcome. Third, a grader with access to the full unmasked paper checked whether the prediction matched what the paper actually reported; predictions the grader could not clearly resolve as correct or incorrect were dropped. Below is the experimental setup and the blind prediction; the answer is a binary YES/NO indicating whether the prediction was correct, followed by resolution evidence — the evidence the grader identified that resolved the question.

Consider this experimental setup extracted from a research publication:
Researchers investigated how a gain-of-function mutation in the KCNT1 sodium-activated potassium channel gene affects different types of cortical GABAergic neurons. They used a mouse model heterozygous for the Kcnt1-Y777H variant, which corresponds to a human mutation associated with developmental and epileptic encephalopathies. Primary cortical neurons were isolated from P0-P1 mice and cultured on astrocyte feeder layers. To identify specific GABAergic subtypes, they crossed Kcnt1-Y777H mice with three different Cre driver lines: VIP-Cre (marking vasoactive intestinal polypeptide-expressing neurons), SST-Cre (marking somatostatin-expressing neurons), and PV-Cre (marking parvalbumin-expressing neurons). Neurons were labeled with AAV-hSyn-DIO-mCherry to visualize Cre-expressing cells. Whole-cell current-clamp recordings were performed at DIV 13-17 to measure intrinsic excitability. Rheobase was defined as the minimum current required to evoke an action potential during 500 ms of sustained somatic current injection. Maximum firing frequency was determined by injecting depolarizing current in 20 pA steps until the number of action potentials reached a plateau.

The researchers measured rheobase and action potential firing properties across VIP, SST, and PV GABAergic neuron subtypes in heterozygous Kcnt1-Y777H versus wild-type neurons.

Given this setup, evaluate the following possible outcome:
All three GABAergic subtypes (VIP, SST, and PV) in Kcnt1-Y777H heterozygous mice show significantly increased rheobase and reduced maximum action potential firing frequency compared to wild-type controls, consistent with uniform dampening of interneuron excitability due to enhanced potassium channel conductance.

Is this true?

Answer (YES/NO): NO